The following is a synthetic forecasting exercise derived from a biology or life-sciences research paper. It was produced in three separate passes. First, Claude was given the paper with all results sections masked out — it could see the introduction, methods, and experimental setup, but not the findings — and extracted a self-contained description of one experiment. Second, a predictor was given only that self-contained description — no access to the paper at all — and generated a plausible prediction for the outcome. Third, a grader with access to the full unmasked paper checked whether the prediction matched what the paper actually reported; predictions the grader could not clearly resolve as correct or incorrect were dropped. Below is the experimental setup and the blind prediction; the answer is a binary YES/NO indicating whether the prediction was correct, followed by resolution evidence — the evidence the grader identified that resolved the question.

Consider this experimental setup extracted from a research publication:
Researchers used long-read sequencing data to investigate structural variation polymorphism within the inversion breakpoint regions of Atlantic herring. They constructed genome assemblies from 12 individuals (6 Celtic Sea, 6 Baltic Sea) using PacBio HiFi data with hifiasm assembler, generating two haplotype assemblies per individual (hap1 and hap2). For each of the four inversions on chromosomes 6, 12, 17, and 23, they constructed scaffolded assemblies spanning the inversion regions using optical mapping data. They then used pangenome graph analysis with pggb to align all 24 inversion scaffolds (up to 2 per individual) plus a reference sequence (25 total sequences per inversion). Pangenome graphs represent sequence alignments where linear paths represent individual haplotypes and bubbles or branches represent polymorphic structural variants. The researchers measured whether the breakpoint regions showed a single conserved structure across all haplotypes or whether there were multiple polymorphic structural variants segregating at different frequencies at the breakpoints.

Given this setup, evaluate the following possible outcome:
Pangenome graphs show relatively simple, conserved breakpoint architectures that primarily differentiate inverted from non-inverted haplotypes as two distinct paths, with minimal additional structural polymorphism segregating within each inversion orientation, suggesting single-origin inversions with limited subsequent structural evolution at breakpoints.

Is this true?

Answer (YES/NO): NO